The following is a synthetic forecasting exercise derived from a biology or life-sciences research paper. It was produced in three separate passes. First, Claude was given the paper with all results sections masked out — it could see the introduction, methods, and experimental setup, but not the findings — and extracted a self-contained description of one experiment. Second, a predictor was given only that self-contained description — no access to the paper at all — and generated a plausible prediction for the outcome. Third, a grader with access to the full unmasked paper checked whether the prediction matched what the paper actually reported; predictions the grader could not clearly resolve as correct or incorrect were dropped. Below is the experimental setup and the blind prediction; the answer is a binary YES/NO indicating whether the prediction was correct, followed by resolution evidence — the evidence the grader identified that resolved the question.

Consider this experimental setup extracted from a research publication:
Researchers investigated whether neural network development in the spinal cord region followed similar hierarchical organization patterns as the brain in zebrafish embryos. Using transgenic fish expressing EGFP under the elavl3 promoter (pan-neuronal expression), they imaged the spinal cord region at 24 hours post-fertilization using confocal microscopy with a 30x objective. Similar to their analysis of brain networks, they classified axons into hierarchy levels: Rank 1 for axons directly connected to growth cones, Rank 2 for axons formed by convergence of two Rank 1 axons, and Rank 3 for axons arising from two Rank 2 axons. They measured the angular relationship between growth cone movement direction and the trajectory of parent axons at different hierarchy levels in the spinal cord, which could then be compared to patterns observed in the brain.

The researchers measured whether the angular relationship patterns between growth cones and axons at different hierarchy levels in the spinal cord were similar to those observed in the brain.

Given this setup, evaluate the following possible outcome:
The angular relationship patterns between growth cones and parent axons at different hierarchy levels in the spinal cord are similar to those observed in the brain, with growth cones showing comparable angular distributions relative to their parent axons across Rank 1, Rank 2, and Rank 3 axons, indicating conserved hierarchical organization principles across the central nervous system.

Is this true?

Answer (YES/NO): YES